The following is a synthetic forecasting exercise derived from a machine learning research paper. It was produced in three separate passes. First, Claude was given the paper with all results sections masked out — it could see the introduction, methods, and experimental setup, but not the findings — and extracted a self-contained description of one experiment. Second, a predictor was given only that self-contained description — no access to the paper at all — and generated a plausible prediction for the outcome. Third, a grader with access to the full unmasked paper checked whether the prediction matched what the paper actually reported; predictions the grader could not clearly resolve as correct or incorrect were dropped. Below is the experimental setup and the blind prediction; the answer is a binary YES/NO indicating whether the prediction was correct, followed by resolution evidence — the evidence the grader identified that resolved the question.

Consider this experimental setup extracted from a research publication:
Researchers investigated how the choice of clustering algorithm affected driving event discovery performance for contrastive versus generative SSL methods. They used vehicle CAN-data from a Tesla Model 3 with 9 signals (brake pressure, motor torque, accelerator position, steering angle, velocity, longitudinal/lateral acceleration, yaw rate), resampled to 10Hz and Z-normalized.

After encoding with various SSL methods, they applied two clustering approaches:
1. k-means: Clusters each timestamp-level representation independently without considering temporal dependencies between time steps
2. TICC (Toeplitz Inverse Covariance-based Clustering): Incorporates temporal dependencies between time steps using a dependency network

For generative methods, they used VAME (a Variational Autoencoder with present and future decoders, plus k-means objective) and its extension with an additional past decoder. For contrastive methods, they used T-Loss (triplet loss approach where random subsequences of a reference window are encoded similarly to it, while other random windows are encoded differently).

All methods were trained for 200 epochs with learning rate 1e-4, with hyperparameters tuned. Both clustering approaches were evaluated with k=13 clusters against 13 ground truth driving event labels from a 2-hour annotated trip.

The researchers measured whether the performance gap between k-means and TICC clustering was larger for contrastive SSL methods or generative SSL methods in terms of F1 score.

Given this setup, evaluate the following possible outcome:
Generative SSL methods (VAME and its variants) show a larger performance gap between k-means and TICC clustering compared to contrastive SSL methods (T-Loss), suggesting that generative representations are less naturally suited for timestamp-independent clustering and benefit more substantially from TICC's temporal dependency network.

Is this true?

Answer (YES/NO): NO